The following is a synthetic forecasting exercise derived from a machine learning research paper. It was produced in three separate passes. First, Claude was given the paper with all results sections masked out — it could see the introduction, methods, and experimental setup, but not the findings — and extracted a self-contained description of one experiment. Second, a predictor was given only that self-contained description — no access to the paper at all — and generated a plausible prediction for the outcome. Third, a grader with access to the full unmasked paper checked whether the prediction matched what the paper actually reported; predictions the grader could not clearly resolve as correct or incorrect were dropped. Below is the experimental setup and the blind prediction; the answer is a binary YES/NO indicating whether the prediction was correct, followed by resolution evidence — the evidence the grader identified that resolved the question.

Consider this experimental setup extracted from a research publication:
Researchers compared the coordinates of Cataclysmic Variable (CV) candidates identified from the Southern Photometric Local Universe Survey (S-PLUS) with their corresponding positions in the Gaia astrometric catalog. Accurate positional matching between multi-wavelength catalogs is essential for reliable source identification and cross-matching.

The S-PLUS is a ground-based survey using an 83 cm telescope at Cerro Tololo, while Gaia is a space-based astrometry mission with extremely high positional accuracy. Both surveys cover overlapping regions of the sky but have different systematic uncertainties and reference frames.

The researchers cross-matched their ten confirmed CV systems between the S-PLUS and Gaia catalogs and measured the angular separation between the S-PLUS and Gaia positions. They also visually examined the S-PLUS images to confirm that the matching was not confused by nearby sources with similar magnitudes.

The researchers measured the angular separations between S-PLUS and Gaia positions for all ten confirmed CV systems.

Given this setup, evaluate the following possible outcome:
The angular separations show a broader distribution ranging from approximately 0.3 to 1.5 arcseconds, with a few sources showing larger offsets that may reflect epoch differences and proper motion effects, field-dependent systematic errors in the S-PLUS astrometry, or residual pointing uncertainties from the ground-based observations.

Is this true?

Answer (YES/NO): NO